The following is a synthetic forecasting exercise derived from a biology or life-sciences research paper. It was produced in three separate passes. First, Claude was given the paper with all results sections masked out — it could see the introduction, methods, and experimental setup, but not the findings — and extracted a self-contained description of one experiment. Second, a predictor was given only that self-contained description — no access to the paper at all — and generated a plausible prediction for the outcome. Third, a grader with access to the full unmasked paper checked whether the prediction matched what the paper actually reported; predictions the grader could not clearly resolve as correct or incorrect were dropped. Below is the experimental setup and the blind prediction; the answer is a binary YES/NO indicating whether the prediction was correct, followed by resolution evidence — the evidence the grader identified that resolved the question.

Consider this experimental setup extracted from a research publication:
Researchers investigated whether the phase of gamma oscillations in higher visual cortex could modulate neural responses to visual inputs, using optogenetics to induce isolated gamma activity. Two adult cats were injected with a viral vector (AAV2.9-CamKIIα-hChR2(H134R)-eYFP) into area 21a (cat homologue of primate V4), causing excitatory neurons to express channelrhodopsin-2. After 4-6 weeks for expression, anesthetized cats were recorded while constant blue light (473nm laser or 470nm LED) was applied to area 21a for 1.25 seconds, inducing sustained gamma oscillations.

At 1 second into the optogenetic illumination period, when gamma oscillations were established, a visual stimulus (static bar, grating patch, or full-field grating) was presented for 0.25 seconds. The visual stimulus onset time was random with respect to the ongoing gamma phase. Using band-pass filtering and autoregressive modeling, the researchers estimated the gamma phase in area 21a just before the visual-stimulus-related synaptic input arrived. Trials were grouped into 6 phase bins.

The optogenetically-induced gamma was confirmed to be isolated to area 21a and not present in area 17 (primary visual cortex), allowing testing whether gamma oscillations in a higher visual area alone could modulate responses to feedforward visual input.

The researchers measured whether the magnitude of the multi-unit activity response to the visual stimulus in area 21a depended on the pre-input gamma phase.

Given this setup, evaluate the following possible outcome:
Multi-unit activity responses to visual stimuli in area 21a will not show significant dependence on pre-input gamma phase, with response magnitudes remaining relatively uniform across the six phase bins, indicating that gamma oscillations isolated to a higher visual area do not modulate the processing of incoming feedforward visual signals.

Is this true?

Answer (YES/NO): NO